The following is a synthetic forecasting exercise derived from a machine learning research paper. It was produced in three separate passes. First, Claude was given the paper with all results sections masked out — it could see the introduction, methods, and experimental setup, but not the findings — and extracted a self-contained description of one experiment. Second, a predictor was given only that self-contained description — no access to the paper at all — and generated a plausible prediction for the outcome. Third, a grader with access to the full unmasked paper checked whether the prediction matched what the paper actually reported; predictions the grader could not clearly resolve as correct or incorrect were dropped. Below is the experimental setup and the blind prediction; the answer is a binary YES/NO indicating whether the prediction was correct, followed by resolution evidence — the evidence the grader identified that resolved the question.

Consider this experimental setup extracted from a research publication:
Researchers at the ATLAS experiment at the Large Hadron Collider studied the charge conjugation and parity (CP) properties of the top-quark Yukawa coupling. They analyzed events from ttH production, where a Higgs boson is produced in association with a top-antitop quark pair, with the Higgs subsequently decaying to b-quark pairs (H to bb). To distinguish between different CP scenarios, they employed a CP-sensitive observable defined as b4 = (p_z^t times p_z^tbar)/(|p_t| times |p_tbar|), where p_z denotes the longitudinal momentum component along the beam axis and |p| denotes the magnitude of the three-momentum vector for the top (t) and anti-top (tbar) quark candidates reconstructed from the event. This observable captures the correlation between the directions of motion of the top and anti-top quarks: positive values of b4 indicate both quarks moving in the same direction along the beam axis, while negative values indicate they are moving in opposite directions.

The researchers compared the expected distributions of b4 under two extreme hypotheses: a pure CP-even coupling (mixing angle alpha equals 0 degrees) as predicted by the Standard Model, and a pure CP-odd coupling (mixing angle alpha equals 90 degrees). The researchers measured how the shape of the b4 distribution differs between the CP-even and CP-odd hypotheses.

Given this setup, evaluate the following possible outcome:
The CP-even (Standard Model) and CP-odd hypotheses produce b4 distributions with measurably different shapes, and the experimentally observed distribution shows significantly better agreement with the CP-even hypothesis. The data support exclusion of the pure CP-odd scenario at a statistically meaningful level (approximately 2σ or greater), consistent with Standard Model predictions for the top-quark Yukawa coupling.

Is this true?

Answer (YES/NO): NO